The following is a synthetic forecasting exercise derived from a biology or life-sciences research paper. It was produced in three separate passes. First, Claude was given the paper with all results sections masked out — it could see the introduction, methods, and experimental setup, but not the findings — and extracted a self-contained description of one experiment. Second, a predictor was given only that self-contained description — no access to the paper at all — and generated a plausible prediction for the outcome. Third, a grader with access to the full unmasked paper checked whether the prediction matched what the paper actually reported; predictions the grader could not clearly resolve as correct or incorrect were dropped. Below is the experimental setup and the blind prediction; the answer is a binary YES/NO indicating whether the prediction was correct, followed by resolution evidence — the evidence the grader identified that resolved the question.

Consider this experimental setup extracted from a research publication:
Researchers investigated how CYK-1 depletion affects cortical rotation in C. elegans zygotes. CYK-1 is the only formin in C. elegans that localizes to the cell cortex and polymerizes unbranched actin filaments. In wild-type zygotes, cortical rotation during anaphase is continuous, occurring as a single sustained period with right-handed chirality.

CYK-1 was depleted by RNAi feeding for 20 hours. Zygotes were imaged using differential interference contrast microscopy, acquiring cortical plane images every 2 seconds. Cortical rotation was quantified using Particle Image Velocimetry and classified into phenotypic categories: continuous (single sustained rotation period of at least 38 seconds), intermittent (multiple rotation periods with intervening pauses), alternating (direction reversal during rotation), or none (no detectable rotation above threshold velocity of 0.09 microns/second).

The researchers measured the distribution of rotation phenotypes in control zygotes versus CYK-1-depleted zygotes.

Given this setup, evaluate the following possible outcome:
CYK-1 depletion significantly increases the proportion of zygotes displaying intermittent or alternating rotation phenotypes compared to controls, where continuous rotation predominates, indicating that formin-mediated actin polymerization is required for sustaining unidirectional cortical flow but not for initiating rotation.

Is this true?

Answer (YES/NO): YES